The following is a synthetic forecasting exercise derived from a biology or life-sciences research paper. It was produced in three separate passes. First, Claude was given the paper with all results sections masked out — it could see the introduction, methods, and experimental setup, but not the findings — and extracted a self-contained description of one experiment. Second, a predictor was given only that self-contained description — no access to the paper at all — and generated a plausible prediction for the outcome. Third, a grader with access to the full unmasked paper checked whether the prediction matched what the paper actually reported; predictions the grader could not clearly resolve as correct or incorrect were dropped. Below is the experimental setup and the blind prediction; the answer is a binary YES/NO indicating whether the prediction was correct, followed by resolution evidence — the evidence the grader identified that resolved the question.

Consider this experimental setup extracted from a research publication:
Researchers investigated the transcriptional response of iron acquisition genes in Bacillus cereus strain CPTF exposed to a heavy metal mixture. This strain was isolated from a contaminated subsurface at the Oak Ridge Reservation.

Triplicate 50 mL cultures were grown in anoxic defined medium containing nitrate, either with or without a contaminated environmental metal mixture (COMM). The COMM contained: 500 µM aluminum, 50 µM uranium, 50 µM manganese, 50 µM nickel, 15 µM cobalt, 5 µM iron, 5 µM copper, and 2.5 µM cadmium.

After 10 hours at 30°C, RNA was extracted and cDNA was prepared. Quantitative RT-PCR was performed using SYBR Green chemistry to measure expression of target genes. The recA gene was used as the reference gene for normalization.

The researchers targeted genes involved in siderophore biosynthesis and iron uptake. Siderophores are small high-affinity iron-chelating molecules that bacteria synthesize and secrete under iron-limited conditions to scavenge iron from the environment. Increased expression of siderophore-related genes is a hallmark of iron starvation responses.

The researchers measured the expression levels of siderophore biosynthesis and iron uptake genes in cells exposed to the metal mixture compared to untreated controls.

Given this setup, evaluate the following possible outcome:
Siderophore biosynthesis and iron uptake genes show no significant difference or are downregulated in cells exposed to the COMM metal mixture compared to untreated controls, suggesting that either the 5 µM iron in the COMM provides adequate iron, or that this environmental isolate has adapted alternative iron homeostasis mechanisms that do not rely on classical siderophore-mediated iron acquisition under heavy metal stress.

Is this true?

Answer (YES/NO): NO